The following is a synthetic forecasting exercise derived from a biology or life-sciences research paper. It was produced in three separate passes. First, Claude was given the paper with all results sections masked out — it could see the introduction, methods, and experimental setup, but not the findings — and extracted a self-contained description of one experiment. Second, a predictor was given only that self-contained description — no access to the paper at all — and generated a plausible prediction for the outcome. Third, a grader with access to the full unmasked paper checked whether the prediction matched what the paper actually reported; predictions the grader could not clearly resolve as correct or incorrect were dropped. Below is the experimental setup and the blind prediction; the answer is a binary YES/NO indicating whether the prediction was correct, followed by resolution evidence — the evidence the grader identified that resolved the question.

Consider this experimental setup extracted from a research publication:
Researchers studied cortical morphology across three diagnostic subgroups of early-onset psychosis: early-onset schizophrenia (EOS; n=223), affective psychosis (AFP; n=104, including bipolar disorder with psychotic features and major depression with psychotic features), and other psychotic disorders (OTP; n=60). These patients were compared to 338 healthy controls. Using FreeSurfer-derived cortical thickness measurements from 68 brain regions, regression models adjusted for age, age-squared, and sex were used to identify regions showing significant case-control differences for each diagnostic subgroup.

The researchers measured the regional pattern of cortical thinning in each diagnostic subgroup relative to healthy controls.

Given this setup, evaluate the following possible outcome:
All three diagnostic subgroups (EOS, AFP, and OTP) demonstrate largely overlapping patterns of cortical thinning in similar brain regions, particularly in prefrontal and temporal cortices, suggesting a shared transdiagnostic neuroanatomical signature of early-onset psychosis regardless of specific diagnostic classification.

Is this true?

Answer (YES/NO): NO